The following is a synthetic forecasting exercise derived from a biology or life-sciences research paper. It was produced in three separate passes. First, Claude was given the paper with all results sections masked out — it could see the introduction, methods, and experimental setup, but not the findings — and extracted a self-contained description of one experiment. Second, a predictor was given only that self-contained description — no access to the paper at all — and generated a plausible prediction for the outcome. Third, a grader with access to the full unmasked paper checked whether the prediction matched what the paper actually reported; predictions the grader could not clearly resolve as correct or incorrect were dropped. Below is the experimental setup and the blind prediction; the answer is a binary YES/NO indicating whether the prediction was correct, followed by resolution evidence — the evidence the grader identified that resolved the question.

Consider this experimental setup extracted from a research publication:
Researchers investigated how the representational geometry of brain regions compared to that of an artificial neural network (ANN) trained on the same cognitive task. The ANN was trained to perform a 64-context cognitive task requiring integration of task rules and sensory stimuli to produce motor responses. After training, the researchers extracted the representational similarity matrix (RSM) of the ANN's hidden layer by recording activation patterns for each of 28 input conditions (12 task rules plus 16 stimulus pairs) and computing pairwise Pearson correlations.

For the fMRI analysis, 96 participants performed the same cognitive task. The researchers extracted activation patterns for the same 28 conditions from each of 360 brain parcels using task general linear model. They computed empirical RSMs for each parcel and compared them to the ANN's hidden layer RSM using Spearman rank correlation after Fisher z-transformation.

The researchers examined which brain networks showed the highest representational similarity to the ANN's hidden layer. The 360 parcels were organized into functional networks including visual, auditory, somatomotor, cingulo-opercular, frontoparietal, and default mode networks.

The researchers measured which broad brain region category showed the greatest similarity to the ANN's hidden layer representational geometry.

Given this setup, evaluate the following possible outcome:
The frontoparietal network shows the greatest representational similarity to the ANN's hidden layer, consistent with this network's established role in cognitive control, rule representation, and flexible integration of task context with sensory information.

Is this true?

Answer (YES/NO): NO